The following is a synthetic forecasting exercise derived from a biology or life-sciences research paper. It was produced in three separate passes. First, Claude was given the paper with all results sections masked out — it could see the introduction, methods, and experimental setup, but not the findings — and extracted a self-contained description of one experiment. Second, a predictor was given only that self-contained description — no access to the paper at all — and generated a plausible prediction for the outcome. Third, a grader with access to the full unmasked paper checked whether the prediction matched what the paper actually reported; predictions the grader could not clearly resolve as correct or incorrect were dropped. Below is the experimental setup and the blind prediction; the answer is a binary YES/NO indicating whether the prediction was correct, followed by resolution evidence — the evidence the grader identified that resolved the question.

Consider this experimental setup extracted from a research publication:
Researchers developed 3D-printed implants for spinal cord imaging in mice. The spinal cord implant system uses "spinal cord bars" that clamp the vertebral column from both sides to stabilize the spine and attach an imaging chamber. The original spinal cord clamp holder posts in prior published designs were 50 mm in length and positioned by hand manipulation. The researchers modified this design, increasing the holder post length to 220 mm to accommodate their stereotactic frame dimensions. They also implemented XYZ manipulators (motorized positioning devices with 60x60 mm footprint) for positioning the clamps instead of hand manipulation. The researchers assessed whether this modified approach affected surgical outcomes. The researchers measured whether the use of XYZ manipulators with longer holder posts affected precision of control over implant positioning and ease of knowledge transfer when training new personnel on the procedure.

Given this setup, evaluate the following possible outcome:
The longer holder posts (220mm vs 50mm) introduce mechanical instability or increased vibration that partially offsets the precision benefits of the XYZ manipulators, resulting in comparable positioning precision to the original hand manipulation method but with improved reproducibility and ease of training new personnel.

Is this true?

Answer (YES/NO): NO